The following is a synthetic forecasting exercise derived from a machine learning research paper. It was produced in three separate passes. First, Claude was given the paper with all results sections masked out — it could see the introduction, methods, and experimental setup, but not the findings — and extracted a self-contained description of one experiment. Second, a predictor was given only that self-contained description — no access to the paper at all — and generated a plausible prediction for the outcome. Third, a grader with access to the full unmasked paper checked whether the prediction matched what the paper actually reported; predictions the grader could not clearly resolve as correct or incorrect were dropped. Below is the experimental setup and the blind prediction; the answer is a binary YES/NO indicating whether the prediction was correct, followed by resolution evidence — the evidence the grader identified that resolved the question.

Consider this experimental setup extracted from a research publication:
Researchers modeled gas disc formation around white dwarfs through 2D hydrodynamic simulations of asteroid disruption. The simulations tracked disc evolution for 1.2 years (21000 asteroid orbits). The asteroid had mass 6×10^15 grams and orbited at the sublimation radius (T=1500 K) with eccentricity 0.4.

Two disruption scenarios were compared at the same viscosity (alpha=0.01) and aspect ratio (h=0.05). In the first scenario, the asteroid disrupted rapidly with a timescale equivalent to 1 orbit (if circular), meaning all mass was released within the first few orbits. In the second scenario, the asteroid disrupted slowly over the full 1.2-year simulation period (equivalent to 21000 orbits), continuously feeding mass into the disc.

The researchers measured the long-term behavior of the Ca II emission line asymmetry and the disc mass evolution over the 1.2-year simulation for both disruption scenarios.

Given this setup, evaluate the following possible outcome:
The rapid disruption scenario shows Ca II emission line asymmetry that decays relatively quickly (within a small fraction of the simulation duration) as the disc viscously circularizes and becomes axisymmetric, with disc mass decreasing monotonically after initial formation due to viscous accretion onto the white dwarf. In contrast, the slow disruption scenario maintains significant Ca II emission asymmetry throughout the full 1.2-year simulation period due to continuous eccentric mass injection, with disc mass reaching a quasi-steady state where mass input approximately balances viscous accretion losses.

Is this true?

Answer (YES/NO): NO